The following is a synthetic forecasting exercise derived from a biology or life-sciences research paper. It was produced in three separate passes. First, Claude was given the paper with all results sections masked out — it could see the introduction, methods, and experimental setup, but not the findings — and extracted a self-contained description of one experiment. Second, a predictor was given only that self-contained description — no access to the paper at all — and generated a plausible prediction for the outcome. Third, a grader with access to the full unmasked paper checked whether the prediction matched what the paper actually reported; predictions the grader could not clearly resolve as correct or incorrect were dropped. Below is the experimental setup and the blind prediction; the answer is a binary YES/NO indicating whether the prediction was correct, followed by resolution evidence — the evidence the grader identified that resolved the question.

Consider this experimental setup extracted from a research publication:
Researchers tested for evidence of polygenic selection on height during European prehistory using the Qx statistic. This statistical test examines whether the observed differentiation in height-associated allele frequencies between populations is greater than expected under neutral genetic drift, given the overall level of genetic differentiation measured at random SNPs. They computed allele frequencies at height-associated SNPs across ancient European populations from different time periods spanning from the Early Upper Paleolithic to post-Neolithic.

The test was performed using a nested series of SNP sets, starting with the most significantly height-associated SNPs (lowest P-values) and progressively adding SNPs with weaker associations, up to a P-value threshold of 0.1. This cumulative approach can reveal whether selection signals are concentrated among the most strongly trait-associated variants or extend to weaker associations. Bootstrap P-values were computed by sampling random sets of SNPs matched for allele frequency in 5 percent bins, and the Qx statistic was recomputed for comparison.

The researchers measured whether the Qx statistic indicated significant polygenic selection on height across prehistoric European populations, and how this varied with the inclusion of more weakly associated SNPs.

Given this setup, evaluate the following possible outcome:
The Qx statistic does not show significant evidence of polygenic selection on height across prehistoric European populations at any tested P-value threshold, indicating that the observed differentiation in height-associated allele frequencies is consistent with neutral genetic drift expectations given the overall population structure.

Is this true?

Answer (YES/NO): NO